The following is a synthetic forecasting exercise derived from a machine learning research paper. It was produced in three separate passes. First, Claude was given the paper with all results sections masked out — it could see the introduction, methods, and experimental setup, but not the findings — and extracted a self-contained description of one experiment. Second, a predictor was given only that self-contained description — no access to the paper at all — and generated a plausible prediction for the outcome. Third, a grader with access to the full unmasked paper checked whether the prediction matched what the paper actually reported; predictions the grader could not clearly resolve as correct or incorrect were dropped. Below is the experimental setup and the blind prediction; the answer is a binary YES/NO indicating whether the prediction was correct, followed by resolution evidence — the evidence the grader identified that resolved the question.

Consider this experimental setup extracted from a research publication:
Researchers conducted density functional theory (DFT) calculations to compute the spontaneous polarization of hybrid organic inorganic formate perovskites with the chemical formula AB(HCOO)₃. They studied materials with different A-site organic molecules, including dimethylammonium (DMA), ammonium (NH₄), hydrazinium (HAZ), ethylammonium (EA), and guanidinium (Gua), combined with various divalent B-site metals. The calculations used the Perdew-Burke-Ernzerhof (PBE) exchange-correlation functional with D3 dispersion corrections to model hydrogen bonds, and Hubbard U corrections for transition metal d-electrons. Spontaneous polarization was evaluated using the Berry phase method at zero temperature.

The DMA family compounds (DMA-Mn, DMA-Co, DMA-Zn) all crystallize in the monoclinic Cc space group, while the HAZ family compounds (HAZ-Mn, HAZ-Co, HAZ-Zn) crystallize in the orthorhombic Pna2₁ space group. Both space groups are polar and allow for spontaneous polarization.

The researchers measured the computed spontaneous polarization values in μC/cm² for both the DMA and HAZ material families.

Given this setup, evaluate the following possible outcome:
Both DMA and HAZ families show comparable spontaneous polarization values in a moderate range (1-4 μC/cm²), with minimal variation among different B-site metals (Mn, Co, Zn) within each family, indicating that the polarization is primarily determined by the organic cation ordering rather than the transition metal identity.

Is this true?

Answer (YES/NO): NO